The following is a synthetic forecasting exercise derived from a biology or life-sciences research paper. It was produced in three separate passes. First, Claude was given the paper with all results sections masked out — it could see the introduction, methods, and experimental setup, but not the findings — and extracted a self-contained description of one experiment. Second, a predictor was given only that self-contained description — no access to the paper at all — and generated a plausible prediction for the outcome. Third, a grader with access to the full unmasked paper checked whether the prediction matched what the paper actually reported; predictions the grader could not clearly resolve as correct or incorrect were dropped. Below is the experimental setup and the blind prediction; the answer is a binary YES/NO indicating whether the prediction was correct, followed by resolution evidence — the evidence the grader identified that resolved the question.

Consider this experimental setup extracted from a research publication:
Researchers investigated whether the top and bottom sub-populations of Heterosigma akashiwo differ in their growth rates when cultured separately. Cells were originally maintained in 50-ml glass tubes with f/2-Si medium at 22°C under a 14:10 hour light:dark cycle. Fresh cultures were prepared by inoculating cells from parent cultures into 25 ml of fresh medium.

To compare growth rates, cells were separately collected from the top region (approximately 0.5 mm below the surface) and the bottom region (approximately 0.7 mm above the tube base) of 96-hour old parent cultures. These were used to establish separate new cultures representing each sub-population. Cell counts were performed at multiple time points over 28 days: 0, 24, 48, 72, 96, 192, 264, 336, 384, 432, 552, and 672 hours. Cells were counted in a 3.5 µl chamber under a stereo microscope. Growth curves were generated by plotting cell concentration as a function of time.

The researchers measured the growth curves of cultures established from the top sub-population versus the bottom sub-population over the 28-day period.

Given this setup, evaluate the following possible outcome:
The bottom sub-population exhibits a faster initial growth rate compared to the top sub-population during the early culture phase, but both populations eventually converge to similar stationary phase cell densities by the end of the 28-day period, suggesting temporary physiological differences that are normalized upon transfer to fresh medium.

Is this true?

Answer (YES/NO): NO